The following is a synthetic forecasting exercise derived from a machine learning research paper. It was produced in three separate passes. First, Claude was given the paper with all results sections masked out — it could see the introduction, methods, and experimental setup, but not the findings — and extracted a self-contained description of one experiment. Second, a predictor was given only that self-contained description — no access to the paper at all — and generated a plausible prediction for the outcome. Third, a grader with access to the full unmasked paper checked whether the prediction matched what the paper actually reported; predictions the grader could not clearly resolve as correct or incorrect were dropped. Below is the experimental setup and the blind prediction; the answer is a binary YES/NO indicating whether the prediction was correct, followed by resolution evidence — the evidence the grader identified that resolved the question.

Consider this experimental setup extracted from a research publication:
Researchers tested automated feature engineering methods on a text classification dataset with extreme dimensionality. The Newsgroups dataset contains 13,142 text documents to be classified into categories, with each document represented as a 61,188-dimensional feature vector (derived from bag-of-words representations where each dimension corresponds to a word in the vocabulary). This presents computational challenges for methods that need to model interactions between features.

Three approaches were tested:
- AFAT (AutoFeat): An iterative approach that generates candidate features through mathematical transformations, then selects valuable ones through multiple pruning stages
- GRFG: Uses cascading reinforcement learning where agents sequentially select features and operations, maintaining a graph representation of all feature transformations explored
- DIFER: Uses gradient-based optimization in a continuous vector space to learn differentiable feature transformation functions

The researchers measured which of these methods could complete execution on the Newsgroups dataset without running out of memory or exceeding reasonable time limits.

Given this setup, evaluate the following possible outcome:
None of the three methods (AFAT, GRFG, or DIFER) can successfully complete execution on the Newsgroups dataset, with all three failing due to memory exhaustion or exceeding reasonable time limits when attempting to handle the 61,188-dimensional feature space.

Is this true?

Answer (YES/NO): NO